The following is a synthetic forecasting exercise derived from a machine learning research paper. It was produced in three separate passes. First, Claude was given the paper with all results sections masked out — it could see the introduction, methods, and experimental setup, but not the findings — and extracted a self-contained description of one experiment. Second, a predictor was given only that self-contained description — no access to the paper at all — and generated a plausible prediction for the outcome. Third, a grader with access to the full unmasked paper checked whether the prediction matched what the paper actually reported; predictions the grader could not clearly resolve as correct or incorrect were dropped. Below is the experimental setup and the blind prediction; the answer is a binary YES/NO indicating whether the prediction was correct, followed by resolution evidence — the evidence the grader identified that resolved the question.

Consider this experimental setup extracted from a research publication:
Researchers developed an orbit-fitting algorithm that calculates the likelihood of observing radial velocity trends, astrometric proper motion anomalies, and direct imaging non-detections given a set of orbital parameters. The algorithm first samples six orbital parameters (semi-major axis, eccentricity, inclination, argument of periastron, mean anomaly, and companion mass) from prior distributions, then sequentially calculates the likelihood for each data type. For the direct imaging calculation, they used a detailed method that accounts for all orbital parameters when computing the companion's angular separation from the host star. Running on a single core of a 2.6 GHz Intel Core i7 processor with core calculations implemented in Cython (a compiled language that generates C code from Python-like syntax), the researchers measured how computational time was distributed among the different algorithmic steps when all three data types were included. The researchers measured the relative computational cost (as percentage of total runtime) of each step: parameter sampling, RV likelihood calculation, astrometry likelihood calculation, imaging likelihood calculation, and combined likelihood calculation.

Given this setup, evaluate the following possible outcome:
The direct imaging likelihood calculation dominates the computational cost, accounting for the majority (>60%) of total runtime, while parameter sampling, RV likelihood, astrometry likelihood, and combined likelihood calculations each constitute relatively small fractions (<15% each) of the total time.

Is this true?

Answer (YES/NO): NO